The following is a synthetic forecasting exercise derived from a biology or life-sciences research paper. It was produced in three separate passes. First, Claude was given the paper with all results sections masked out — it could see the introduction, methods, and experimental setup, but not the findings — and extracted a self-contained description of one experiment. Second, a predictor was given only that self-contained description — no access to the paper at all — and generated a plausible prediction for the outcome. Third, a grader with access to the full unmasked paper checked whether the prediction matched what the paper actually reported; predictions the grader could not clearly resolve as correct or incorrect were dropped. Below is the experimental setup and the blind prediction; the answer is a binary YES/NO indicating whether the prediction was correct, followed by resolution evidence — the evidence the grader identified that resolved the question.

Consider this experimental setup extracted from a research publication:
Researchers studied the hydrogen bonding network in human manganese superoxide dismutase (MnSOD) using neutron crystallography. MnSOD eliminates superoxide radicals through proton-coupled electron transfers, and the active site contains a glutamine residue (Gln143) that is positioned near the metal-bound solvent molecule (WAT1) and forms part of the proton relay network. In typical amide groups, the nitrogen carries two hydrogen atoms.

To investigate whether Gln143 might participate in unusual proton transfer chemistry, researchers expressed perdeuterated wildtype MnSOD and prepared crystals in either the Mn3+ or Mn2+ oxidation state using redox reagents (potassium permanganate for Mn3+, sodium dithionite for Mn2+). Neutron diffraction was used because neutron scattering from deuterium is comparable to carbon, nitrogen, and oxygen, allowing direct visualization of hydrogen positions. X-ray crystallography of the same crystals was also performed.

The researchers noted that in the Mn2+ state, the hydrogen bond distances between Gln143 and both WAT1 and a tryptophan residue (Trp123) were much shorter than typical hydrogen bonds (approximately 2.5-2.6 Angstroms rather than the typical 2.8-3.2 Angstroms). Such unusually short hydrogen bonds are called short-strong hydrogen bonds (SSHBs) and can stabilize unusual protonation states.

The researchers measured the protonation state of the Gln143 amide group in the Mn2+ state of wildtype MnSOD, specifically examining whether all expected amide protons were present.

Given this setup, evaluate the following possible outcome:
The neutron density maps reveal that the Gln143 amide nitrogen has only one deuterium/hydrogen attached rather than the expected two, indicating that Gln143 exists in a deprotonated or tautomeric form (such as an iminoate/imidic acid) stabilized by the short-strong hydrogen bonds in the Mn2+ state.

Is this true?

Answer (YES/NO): YES